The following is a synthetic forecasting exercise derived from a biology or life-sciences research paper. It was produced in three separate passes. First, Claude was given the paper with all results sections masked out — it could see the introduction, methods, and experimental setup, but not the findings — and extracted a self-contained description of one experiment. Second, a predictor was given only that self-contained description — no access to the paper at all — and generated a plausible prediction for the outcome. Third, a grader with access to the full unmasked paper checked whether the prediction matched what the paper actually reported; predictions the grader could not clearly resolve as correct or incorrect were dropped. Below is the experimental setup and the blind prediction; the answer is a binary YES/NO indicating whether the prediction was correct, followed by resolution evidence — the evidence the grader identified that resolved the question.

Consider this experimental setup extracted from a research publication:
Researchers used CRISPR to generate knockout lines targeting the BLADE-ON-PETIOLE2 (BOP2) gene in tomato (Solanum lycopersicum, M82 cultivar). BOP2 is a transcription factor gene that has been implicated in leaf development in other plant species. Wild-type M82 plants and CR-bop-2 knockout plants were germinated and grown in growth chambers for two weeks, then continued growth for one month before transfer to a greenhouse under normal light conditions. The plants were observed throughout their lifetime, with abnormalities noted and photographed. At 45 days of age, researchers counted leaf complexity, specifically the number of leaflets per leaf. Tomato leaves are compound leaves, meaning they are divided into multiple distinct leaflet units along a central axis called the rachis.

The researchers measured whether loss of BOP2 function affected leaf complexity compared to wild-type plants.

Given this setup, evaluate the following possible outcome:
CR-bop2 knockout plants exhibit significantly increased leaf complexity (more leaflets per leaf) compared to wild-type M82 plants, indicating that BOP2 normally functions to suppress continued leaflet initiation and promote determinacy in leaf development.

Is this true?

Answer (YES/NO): YES